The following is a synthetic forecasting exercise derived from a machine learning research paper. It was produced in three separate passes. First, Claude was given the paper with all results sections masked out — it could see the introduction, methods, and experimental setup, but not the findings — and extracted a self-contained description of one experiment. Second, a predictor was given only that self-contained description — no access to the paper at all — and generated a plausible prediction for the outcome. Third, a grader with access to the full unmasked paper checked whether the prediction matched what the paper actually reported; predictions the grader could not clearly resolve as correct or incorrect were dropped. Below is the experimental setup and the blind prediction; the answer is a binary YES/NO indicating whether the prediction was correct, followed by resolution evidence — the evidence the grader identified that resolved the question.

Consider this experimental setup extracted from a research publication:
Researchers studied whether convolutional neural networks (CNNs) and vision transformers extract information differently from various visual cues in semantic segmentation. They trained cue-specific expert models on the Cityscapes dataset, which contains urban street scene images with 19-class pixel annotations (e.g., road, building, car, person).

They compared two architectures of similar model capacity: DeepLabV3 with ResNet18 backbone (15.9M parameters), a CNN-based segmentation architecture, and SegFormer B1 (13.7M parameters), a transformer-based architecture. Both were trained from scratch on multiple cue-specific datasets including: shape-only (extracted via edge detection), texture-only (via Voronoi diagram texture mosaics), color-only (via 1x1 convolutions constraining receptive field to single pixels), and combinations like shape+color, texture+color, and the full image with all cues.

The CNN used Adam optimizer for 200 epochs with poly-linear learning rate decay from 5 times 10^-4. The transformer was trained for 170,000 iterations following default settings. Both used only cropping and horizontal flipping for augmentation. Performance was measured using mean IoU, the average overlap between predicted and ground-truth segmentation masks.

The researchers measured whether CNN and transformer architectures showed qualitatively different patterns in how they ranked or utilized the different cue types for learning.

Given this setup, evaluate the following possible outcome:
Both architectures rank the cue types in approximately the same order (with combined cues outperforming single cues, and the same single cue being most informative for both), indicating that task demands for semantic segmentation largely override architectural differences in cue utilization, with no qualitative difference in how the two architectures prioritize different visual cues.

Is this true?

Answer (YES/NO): YES